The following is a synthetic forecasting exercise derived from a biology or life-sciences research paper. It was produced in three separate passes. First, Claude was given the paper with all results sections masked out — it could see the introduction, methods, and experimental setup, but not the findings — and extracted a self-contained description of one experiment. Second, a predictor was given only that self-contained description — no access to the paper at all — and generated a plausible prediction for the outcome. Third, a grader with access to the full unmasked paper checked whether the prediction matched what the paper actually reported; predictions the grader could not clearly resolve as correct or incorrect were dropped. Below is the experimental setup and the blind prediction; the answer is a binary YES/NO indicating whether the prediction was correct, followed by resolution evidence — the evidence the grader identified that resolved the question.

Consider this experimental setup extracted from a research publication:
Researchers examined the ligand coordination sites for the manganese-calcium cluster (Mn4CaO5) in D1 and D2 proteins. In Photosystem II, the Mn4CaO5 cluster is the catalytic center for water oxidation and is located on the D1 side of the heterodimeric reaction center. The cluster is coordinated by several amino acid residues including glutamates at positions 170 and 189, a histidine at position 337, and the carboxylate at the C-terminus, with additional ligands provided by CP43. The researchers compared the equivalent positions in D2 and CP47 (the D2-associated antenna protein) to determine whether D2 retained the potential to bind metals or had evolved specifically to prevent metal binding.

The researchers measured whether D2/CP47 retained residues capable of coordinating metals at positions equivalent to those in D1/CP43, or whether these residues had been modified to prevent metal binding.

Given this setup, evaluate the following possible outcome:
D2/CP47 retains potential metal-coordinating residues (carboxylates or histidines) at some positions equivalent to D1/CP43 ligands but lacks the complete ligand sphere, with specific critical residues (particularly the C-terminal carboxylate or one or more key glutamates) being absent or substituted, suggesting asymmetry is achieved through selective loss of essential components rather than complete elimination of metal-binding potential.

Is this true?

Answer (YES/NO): NO